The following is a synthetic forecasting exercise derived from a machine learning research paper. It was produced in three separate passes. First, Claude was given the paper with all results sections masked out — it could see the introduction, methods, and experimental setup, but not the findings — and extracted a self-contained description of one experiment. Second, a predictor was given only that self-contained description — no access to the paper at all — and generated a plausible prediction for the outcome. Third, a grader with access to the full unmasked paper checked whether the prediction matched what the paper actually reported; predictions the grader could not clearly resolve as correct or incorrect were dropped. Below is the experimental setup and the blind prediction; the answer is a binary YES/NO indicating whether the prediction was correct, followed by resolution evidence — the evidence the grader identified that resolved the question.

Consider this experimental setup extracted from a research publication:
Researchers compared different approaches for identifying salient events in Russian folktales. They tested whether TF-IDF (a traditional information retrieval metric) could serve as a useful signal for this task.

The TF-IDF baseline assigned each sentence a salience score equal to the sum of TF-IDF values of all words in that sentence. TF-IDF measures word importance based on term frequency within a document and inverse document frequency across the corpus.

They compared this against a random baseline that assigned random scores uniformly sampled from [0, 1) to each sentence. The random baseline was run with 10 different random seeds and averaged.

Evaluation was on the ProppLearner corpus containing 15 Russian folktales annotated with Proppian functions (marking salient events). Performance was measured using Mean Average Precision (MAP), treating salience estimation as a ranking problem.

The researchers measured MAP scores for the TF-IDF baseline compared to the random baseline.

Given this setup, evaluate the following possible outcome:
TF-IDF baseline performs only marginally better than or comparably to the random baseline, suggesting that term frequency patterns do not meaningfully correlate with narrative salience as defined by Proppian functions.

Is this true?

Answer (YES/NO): NO